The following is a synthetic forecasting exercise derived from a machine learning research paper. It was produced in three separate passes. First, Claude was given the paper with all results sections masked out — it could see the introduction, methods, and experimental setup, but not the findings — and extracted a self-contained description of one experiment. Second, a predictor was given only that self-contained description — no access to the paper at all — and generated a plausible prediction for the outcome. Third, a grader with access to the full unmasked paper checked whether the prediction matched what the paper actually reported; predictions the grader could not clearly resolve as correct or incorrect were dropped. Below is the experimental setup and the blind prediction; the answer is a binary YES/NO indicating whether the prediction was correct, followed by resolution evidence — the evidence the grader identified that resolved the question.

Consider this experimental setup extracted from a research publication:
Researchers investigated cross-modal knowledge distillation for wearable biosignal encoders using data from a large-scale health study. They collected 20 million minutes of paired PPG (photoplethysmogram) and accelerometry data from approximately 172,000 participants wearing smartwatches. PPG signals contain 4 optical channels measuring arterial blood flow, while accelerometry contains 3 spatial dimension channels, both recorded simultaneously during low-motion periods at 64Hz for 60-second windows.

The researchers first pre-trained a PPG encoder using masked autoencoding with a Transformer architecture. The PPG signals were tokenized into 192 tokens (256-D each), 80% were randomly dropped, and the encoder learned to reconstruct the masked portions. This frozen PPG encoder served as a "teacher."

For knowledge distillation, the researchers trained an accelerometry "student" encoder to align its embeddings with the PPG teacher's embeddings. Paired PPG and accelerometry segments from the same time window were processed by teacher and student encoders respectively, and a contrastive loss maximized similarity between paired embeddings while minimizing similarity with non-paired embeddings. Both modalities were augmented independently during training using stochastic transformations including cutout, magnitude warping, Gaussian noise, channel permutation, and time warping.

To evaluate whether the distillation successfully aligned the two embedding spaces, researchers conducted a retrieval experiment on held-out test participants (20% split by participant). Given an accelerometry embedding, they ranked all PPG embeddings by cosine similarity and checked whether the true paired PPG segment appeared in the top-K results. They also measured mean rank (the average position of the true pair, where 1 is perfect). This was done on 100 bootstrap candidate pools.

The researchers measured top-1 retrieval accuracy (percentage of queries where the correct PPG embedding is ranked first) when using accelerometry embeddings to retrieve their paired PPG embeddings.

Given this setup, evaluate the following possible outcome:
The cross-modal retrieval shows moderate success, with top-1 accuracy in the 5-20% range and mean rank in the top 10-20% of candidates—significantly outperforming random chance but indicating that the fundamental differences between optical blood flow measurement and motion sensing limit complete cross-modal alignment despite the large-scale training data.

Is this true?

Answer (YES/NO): NO